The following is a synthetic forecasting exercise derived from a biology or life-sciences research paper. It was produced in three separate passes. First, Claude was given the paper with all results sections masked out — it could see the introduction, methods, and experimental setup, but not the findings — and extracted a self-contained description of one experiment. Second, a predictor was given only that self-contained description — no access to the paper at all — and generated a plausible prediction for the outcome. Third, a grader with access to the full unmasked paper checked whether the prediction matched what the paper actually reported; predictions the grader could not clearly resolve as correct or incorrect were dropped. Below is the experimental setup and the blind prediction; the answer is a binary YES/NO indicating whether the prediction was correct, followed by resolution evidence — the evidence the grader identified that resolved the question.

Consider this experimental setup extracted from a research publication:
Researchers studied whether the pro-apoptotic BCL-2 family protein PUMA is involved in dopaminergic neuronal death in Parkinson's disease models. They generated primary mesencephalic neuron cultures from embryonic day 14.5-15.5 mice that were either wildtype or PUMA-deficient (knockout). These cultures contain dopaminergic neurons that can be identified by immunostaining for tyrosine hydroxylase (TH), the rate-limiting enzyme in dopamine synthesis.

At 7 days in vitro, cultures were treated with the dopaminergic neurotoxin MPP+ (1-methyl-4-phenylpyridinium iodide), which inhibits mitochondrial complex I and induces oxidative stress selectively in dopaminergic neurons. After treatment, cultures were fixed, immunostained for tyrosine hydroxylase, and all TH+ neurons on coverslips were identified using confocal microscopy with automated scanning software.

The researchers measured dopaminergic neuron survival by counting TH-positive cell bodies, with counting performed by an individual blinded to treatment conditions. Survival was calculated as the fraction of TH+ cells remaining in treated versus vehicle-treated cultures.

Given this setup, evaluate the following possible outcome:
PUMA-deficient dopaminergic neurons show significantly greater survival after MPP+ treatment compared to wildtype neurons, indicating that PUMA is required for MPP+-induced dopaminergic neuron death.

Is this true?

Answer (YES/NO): YES